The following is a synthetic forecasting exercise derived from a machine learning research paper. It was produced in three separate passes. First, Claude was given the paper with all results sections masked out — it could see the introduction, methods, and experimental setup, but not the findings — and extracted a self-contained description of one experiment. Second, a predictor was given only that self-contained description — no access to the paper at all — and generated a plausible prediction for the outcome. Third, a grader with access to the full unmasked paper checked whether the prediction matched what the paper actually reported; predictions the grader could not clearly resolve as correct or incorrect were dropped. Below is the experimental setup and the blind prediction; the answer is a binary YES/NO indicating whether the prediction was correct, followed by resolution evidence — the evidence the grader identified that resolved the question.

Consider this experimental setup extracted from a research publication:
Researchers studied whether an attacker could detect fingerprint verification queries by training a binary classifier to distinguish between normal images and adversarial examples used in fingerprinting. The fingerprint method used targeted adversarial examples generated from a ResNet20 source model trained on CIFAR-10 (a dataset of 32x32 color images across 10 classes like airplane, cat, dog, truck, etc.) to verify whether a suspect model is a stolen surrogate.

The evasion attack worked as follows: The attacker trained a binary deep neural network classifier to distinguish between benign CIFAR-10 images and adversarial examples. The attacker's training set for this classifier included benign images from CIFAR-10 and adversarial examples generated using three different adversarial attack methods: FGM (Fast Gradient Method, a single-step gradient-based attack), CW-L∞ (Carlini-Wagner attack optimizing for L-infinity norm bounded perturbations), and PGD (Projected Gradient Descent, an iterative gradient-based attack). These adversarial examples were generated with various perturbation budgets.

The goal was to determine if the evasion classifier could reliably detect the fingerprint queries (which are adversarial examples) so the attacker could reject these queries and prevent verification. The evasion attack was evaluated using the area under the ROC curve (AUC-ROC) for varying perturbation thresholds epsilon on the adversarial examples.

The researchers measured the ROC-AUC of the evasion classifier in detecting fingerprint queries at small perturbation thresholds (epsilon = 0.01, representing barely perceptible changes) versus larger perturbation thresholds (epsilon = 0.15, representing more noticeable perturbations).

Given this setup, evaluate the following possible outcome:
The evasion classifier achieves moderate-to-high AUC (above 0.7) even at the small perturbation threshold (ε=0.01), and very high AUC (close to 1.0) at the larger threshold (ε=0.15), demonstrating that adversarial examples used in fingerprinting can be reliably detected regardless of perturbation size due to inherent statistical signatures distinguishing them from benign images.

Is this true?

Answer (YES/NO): NO